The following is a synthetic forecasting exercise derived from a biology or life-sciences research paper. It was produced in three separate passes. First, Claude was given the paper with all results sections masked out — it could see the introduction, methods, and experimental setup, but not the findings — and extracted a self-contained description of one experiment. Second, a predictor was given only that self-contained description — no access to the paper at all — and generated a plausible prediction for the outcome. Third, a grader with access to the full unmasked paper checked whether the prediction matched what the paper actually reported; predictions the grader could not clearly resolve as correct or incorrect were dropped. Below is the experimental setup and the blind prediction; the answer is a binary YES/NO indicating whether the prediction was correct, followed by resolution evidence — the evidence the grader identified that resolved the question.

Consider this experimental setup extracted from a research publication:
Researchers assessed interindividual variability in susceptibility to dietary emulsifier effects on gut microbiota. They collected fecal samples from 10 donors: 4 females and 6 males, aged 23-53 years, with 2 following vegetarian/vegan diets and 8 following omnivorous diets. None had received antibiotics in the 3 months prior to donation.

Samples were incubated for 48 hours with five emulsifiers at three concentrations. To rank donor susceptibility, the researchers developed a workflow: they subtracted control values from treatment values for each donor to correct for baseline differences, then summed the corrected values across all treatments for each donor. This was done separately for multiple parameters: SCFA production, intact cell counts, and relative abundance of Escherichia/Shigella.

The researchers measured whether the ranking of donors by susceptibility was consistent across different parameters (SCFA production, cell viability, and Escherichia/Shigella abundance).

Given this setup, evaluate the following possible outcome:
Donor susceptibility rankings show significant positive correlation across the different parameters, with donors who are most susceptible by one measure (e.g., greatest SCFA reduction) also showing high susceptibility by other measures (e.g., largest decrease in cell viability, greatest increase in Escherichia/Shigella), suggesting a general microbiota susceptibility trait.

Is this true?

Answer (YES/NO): NO